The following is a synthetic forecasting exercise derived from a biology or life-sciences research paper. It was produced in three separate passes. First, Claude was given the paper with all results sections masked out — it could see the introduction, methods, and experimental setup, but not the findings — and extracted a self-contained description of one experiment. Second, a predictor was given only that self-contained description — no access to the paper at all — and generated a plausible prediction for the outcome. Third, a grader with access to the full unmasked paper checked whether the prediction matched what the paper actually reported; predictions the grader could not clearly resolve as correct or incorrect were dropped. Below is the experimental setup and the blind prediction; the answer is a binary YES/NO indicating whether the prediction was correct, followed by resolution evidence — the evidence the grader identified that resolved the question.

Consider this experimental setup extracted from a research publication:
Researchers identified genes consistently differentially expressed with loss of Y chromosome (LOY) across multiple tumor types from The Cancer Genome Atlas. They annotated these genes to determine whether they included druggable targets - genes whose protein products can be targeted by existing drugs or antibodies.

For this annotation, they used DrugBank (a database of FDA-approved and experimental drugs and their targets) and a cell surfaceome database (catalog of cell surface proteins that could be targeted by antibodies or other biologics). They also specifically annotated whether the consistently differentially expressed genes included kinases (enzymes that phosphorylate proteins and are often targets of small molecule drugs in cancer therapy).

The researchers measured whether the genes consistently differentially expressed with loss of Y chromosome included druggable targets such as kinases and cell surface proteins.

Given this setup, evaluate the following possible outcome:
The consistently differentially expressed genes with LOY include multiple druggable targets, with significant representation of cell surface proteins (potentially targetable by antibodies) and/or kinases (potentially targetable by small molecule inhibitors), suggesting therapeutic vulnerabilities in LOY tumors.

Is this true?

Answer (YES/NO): YES